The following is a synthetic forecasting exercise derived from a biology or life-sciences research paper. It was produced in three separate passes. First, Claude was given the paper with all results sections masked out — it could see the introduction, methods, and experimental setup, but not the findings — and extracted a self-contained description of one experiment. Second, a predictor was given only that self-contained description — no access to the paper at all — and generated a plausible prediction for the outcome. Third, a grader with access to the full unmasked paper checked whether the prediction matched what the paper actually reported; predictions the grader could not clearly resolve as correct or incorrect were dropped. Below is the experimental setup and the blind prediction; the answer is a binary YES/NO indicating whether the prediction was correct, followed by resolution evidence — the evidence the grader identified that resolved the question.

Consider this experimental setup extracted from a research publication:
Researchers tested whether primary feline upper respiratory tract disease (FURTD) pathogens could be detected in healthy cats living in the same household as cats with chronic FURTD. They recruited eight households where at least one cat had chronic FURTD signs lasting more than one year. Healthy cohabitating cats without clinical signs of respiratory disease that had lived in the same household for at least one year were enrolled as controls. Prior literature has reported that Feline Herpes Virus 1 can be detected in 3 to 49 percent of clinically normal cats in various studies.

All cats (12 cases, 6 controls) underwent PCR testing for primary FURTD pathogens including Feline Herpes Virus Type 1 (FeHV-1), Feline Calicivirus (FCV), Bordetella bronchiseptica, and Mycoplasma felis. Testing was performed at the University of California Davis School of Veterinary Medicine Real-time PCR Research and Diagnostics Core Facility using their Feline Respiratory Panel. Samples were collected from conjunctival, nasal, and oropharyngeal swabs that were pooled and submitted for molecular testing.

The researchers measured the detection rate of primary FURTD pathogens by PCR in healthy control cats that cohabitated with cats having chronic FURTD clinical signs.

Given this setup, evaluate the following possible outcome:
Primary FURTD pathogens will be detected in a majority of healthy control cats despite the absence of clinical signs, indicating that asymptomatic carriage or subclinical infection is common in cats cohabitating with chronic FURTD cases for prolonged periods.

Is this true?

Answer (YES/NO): NO